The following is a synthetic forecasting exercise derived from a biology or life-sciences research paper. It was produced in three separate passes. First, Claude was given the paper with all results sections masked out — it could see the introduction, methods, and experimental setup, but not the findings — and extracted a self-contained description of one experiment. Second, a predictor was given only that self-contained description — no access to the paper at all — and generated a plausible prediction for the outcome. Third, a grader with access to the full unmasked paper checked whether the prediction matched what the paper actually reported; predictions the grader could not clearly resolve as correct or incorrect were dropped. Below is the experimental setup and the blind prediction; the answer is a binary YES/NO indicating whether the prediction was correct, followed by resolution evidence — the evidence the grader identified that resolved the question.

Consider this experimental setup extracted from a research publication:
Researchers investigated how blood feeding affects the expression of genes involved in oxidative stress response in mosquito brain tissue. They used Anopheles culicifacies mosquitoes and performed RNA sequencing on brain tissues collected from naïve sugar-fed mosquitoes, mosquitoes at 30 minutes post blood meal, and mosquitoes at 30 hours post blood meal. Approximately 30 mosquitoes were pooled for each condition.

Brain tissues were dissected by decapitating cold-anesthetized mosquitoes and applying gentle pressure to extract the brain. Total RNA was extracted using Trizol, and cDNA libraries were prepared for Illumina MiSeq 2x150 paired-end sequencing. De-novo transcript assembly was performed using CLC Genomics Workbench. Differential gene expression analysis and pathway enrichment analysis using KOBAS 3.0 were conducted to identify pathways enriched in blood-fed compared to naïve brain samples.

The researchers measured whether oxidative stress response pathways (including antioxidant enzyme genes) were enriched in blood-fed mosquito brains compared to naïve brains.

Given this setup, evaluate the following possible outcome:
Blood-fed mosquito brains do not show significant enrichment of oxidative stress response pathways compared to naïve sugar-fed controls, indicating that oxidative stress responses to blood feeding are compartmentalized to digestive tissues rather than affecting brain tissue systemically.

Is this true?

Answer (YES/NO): NO